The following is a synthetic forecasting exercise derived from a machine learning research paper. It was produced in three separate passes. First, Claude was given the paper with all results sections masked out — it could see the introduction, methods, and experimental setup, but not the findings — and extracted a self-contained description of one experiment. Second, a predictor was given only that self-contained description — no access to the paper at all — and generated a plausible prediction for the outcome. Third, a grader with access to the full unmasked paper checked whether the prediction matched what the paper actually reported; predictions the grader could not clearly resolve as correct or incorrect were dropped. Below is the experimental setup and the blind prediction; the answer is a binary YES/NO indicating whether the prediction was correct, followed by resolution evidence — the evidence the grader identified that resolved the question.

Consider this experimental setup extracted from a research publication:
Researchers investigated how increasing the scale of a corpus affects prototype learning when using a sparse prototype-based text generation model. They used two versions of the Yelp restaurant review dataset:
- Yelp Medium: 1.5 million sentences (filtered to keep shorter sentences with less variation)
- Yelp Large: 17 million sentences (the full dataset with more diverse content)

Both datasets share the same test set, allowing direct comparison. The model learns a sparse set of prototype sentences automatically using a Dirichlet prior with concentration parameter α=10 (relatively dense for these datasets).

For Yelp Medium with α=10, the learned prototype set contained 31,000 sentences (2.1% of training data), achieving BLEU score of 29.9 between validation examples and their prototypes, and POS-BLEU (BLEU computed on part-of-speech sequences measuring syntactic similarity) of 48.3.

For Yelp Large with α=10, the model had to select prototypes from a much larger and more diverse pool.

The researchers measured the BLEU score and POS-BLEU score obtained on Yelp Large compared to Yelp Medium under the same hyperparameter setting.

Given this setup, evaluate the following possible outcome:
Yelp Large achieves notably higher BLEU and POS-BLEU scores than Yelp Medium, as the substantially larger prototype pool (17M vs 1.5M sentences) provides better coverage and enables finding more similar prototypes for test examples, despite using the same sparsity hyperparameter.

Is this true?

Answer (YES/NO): NO